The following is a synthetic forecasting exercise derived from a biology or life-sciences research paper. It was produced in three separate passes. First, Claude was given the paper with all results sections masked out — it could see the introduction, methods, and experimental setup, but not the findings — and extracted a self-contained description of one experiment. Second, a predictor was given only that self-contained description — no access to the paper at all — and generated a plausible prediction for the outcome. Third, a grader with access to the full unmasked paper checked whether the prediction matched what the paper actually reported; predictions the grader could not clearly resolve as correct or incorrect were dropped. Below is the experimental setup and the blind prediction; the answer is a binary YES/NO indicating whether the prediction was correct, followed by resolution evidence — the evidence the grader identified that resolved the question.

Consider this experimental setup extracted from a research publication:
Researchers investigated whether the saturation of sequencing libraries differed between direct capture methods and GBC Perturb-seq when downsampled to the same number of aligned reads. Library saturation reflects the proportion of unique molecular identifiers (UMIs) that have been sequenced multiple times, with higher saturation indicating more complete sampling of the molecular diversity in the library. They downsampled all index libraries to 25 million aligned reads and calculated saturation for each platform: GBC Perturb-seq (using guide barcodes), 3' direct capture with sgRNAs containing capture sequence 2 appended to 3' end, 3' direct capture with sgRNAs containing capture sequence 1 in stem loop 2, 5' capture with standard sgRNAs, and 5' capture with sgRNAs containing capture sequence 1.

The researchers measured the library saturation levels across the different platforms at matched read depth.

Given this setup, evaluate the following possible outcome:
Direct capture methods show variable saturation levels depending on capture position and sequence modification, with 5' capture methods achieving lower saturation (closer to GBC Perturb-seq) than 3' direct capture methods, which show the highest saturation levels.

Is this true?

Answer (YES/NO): NO